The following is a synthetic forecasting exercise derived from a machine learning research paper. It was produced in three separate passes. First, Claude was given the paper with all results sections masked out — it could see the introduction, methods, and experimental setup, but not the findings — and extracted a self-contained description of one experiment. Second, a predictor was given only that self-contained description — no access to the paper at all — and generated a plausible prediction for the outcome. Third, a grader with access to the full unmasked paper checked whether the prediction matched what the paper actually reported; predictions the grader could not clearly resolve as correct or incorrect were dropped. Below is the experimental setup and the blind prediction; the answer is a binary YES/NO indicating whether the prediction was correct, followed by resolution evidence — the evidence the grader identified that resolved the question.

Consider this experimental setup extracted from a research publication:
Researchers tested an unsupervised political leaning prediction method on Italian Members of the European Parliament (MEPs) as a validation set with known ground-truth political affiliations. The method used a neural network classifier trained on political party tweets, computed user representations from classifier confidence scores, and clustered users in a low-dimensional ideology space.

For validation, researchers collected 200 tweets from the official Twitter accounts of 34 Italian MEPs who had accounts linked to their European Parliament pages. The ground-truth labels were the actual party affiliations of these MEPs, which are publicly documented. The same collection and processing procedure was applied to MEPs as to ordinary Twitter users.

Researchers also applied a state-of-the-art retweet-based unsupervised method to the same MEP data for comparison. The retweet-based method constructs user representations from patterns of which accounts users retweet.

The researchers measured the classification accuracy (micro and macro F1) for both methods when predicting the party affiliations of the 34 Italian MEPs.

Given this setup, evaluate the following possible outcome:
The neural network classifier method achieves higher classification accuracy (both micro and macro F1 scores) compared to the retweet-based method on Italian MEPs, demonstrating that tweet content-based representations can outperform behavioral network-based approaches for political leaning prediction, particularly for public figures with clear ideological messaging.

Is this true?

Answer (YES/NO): YES